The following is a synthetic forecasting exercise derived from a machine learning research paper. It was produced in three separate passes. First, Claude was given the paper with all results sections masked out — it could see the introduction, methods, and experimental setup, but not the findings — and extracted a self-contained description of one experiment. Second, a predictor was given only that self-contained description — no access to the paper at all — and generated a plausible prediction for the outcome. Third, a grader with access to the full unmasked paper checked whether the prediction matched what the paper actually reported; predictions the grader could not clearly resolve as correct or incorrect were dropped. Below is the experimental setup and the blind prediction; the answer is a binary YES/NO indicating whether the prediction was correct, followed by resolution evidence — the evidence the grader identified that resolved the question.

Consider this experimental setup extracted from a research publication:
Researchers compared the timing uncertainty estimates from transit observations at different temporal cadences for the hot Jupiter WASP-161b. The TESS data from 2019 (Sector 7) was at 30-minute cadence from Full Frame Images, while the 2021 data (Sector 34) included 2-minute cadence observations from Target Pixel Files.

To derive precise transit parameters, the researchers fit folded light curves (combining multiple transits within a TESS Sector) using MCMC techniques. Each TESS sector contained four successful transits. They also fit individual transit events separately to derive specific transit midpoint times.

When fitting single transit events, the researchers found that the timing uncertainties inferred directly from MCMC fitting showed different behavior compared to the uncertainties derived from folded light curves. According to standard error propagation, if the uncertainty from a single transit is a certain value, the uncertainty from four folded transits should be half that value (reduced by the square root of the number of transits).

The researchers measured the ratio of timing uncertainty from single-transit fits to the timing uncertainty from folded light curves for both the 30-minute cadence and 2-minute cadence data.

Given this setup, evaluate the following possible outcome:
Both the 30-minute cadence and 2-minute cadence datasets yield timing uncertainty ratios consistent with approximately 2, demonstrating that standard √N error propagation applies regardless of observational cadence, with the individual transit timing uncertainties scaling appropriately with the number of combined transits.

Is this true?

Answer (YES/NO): NO